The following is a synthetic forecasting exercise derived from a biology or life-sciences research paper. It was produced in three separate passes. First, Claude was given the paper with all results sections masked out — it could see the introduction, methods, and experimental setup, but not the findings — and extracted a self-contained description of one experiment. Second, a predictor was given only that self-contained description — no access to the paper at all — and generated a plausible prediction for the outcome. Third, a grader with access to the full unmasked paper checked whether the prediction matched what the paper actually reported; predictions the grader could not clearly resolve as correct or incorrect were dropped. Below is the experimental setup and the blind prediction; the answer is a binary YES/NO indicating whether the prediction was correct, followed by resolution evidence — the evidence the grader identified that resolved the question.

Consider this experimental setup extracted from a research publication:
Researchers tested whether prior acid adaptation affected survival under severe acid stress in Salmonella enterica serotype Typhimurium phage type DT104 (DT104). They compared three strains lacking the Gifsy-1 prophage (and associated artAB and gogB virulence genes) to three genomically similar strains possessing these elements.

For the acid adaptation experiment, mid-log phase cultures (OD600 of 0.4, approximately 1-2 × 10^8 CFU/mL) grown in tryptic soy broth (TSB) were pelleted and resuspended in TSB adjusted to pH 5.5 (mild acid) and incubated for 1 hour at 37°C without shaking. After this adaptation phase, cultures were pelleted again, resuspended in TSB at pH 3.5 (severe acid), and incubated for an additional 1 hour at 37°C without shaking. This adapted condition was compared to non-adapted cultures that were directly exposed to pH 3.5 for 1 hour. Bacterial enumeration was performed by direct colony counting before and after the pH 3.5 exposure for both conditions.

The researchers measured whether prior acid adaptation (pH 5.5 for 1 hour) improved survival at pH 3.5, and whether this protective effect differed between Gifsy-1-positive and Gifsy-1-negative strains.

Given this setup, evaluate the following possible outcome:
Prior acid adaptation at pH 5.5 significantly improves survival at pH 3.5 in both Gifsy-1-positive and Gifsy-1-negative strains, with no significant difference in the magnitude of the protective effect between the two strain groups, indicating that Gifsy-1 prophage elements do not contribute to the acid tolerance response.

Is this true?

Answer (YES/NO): YES